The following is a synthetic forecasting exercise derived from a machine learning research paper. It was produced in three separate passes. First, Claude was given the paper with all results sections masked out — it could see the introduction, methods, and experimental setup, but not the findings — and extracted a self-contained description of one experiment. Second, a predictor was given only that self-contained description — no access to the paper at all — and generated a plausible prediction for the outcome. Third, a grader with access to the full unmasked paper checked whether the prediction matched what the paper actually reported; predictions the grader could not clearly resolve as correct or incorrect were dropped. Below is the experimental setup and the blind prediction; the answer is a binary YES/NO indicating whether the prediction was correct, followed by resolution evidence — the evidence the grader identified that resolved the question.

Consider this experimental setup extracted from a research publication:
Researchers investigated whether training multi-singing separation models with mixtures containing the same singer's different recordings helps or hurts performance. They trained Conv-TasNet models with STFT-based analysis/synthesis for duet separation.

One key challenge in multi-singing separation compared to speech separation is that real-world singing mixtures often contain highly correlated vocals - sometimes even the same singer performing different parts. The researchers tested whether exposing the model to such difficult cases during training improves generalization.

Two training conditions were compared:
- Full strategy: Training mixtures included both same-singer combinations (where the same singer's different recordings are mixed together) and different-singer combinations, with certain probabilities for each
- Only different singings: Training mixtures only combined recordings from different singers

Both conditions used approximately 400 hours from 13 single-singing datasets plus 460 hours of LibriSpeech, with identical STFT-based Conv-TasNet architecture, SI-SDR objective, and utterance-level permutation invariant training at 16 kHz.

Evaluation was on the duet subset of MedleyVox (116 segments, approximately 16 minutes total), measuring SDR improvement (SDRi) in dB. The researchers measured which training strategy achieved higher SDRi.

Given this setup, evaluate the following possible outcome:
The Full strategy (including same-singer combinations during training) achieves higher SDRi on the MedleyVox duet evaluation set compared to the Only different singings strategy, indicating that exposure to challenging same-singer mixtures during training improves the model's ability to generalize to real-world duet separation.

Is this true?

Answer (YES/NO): YES